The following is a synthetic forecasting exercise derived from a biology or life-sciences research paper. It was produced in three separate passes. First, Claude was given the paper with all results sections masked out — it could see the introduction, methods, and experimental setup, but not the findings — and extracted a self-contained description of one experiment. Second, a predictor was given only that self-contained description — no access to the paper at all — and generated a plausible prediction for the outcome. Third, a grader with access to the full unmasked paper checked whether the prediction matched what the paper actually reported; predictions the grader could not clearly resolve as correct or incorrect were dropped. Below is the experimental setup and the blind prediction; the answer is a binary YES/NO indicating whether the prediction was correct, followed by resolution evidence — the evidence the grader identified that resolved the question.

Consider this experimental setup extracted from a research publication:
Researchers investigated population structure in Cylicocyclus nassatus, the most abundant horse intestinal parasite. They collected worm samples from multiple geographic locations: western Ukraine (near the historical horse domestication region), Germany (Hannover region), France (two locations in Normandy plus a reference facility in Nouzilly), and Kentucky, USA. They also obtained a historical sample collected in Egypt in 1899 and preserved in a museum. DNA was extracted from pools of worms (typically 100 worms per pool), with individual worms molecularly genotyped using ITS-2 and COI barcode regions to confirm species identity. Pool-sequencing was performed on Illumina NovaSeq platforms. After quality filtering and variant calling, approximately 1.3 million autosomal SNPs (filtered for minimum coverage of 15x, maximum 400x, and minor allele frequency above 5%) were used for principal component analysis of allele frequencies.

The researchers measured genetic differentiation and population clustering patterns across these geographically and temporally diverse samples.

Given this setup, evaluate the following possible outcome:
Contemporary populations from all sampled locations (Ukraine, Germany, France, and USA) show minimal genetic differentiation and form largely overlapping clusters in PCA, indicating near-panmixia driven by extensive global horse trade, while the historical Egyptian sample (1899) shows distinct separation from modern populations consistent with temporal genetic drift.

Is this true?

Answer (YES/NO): NO